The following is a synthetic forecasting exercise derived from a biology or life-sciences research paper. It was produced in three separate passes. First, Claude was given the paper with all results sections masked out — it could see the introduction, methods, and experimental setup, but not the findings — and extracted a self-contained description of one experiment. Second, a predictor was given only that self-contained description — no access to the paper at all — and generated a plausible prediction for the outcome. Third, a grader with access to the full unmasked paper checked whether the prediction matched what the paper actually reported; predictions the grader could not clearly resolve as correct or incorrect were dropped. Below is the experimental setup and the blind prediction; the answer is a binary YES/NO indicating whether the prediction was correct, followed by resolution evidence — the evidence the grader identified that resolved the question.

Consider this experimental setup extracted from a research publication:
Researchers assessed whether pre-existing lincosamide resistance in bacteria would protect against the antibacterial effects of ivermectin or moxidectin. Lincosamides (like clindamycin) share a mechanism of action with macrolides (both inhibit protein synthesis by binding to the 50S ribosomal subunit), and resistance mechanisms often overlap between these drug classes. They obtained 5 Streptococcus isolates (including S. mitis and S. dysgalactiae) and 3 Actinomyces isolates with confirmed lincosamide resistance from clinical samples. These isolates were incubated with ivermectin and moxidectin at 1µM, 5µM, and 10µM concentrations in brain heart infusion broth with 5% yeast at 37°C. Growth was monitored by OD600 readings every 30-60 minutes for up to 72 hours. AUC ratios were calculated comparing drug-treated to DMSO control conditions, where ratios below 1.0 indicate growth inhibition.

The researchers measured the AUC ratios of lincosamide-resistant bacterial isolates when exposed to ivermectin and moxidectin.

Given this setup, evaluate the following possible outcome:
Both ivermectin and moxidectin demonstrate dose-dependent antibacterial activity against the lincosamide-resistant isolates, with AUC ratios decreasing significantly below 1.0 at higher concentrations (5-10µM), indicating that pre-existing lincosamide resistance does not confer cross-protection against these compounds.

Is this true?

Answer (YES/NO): NO